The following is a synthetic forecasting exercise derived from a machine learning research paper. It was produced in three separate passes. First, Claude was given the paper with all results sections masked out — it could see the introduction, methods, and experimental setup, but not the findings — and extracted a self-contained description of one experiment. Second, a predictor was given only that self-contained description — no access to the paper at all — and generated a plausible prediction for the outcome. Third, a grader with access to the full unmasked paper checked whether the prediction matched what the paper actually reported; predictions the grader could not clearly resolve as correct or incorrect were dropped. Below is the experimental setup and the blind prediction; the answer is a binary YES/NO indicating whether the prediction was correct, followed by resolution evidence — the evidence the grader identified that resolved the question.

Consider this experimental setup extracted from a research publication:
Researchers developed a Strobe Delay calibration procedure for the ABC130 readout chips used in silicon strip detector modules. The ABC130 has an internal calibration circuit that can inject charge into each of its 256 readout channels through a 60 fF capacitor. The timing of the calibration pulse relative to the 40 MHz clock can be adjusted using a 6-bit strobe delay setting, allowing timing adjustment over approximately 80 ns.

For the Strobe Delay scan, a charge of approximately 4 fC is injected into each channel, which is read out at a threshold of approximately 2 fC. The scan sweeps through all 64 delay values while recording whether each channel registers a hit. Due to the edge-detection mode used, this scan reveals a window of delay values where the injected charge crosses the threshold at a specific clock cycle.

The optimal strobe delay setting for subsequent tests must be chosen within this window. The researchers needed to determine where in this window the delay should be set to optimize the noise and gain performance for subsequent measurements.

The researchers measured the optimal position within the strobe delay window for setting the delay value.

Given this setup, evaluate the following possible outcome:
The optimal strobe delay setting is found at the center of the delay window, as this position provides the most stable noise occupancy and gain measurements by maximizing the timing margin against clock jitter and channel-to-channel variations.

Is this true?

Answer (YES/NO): NO